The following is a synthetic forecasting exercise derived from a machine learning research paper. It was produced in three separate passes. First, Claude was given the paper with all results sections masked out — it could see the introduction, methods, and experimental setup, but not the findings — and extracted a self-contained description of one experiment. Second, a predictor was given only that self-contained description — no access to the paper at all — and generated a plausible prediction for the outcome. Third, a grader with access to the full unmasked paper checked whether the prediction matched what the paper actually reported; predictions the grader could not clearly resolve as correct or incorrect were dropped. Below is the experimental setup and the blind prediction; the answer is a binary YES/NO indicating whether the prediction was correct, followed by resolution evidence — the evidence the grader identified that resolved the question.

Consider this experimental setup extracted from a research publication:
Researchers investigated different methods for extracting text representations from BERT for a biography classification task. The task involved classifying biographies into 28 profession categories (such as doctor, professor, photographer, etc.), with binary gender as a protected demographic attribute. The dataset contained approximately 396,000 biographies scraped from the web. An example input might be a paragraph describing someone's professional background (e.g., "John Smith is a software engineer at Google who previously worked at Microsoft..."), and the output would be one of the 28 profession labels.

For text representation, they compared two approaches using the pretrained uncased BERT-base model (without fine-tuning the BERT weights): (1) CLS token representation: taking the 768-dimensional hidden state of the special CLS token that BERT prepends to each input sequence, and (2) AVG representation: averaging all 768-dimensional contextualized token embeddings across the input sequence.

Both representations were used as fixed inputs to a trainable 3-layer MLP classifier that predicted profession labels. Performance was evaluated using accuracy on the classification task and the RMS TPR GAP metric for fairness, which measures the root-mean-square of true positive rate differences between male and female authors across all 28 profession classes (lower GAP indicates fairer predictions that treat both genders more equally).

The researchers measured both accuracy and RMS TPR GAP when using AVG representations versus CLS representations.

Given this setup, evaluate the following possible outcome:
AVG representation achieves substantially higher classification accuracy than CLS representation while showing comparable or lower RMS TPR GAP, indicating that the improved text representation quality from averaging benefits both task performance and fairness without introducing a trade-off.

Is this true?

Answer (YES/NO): YES